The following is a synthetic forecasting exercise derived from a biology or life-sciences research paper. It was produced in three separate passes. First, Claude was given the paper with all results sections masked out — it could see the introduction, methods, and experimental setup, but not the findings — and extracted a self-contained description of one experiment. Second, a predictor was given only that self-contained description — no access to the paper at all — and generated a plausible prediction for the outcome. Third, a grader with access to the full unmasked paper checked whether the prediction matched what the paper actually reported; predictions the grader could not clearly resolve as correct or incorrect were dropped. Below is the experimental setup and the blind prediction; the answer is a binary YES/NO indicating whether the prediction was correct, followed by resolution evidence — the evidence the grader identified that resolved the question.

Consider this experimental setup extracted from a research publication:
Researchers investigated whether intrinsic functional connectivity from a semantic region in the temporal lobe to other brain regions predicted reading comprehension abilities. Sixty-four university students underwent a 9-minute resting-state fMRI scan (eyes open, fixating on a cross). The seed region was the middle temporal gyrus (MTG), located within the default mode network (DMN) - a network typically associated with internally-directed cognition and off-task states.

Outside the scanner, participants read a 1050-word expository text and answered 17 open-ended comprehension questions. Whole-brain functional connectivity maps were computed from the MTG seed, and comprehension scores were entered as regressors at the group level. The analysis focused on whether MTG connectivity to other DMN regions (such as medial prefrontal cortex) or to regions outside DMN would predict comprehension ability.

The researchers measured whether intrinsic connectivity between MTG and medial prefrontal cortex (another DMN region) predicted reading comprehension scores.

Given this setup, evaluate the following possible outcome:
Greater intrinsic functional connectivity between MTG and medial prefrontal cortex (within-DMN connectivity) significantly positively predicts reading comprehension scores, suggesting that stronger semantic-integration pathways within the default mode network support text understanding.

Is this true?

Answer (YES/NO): YES